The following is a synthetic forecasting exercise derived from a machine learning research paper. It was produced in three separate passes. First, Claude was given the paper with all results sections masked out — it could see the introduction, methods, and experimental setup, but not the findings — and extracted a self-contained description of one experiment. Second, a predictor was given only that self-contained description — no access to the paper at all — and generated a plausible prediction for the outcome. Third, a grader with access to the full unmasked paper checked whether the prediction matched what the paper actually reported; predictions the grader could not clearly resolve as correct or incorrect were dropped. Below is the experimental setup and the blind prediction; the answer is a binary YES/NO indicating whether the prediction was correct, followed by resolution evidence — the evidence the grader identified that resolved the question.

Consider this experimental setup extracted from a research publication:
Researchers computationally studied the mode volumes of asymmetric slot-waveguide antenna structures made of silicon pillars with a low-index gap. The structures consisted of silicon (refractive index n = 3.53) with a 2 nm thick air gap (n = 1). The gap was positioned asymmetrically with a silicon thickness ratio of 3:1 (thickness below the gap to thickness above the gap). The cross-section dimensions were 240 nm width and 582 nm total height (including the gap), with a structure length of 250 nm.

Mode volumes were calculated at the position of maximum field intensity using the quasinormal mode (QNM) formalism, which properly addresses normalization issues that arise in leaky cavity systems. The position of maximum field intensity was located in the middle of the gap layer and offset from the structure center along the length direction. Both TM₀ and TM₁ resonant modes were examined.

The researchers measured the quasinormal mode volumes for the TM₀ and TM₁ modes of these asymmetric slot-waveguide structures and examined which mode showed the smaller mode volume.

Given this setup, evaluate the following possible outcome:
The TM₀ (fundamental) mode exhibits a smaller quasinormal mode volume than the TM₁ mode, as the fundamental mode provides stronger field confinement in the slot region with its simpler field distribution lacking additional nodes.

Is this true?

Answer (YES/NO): NO